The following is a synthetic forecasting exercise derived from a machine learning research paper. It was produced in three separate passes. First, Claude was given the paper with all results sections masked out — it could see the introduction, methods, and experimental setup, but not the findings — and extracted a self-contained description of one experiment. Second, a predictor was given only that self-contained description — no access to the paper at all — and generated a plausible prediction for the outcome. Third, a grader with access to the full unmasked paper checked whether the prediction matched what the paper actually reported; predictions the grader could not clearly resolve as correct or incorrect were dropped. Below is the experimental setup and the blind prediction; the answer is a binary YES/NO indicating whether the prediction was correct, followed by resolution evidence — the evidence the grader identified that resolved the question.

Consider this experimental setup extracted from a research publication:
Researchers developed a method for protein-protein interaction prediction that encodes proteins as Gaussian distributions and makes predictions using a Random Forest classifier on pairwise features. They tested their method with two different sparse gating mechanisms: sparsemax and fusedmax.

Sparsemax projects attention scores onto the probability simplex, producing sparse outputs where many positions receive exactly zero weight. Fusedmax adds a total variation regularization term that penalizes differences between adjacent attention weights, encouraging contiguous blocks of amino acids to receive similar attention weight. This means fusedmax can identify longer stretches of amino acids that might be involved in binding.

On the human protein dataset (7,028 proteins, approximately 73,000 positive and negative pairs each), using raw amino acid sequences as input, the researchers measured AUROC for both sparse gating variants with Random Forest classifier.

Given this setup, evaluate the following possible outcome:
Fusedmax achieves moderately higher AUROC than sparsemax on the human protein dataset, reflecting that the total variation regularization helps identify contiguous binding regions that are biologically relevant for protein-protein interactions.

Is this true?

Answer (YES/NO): NO